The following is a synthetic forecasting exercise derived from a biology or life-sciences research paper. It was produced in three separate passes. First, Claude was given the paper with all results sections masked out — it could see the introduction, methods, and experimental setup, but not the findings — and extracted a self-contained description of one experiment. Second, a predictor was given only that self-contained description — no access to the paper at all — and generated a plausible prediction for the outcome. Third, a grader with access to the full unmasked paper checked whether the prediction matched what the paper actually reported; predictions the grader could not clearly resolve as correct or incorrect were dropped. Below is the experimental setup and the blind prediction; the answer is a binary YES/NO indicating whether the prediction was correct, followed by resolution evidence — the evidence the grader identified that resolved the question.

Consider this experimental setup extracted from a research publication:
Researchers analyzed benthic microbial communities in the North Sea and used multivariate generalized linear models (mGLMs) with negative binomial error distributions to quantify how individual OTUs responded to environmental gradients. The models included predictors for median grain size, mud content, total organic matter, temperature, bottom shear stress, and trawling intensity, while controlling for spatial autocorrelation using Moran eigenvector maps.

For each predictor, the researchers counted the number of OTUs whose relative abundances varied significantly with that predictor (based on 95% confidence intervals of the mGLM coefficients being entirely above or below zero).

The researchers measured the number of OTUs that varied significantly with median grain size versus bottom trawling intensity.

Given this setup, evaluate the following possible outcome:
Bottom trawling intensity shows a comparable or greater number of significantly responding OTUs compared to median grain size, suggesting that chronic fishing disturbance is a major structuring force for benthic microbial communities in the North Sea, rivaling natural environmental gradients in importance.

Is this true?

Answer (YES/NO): NO